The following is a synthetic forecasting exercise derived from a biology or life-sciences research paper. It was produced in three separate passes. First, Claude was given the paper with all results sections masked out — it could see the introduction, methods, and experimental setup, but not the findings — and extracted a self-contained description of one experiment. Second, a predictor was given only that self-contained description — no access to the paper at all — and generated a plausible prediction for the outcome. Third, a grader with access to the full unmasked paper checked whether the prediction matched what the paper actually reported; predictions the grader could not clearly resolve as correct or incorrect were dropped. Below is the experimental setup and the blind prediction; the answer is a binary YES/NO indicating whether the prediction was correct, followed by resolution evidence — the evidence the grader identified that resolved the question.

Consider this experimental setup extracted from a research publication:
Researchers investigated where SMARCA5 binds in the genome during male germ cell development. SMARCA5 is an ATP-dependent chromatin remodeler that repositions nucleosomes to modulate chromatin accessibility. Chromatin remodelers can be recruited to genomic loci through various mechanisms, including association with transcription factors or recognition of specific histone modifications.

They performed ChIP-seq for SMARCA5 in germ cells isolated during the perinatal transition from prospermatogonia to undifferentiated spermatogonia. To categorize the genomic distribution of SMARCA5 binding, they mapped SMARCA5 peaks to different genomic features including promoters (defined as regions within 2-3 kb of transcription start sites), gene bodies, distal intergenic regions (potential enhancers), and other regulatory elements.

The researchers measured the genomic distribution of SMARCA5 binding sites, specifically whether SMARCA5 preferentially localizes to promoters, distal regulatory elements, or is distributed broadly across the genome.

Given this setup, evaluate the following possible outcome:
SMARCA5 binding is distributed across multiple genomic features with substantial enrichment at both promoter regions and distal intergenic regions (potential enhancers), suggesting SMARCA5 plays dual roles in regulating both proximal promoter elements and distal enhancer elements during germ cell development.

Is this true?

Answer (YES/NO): NO